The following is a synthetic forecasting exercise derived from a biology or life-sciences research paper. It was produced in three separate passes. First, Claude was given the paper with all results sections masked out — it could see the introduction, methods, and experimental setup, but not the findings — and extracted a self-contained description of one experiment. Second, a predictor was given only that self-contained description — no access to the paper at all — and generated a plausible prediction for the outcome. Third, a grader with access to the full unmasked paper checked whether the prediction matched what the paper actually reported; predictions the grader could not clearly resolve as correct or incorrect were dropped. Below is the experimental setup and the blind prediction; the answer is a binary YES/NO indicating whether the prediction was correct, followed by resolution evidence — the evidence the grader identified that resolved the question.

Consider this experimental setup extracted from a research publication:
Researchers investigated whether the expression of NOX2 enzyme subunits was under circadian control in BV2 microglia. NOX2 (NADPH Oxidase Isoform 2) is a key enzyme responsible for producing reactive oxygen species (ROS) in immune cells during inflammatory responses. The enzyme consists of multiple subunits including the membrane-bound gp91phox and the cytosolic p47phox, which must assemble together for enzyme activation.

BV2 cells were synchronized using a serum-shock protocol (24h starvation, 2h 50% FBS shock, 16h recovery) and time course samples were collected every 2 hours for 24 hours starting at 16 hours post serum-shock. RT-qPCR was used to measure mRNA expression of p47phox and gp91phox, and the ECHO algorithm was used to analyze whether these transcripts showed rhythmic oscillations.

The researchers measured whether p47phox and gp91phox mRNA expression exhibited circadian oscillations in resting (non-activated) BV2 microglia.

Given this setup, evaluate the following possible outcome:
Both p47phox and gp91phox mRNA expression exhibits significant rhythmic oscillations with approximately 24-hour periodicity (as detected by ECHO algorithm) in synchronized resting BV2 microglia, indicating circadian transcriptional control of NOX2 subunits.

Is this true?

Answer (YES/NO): NO